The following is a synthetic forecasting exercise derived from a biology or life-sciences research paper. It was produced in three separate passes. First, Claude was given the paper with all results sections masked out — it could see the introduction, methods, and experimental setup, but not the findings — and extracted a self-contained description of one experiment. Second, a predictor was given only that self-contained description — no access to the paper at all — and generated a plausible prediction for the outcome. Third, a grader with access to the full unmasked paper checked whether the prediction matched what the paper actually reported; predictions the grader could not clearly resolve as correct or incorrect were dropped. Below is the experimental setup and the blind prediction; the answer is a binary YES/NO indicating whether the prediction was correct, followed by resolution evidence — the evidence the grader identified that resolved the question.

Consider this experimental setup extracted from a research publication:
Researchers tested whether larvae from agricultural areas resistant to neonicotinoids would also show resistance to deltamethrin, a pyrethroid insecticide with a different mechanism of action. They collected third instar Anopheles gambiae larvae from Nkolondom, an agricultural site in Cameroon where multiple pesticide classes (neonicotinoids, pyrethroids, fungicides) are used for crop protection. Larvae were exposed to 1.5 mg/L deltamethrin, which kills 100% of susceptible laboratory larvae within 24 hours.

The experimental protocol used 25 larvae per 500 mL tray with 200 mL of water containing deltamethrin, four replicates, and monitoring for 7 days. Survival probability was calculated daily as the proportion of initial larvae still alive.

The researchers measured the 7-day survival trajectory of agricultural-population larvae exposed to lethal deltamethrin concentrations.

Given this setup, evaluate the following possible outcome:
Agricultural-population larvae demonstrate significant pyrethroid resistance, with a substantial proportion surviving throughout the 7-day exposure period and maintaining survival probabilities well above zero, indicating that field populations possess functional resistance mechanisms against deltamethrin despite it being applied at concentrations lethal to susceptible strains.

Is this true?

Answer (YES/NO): NO